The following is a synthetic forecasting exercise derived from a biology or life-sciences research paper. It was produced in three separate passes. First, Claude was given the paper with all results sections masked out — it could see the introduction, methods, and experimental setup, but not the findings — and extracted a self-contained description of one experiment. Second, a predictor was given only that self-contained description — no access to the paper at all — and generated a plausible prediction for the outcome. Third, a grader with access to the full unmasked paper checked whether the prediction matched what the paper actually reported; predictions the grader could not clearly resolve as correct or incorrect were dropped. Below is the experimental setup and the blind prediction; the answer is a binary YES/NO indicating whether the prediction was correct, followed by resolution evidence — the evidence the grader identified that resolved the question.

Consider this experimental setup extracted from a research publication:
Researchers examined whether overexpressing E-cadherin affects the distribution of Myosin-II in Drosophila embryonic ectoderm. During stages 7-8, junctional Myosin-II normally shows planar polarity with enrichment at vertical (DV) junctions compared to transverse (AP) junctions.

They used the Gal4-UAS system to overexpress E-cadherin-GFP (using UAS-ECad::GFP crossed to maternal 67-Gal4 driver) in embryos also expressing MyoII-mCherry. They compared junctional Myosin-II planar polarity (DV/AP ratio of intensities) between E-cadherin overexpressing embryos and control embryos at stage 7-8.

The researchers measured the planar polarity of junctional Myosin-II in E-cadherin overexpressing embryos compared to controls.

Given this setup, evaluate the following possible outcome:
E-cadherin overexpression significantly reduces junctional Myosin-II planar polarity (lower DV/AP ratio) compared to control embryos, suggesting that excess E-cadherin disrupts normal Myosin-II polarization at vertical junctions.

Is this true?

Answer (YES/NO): NO